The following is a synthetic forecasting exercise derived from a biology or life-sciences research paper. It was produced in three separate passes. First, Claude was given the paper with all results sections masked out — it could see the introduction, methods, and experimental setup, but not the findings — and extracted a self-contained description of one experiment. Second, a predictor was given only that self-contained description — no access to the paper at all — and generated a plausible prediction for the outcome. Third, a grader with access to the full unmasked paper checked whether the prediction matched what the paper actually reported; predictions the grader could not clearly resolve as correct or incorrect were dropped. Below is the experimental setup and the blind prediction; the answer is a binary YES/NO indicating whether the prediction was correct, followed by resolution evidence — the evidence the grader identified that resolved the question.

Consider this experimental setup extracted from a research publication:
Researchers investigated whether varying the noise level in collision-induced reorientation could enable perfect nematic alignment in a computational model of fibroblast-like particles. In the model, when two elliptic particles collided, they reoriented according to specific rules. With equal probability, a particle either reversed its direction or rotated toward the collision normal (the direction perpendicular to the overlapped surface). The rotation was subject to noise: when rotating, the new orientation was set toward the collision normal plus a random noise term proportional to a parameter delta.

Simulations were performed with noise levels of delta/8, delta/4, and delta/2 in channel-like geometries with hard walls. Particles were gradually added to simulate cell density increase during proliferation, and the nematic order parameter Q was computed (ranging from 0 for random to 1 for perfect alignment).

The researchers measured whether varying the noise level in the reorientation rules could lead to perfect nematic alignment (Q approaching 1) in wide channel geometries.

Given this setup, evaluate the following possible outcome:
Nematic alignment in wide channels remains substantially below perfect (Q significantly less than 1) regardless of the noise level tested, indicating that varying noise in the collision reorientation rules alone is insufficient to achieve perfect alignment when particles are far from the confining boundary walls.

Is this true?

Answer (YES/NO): YES